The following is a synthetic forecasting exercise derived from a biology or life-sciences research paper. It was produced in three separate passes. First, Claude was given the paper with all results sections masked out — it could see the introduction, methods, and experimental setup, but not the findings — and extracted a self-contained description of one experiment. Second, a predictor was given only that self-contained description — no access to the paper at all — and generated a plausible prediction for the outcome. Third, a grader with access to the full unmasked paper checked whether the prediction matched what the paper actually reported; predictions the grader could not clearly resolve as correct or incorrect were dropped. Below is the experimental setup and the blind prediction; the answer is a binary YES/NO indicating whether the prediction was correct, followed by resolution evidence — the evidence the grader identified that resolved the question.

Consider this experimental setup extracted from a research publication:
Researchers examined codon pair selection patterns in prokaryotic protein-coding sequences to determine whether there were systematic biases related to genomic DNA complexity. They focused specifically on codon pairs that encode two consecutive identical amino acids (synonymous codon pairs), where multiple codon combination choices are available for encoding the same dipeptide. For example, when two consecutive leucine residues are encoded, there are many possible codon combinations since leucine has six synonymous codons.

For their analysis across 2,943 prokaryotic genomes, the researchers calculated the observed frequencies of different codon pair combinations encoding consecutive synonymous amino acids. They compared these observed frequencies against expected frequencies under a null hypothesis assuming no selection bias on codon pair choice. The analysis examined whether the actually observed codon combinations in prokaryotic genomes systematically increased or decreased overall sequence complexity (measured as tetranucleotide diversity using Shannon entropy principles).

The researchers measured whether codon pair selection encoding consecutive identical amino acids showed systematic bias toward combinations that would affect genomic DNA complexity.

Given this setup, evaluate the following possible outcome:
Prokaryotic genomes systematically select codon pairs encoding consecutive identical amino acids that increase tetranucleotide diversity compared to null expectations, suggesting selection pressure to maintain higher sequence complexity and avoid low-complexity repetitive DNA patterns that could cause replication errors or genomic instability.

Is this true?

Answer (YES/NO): YES